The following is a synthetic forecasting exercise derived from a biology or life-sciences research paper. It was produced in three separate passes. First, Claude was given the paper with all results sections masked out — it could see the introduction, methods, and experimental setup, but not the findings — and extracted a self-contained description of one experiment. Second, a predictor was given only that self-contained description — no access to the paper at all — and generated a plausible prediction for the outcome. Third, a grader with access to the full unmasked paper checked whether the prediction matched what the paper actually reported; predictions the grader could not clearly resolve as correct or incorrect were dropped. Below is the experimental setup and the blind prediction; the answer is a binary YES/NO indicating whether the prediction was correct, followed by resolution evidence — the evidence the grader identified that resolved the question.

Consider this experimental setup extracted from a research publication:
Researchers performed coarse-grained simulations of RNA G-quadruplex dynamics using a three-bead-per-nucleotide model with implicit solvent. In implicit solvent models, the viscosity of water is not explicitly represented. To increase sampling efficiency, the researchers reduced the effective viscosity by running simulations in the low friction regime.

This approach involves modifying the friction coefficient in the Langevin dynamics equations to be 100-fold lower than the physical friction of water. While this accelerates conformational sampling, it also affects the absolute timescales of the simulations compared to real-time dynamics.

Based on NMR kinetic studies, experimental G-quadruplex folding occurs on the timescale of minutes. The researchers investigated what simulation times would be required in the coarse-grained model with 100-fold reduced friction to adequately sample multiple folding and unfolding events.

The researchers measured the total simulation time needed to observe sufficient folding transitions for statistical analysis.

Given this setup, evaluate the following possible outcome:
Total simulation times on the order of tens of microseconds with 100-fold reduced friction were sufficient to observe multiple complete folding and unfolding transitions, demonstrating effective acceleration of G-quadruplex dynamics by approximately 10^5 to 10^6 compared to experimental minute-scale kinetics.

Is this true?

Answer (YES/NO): YES